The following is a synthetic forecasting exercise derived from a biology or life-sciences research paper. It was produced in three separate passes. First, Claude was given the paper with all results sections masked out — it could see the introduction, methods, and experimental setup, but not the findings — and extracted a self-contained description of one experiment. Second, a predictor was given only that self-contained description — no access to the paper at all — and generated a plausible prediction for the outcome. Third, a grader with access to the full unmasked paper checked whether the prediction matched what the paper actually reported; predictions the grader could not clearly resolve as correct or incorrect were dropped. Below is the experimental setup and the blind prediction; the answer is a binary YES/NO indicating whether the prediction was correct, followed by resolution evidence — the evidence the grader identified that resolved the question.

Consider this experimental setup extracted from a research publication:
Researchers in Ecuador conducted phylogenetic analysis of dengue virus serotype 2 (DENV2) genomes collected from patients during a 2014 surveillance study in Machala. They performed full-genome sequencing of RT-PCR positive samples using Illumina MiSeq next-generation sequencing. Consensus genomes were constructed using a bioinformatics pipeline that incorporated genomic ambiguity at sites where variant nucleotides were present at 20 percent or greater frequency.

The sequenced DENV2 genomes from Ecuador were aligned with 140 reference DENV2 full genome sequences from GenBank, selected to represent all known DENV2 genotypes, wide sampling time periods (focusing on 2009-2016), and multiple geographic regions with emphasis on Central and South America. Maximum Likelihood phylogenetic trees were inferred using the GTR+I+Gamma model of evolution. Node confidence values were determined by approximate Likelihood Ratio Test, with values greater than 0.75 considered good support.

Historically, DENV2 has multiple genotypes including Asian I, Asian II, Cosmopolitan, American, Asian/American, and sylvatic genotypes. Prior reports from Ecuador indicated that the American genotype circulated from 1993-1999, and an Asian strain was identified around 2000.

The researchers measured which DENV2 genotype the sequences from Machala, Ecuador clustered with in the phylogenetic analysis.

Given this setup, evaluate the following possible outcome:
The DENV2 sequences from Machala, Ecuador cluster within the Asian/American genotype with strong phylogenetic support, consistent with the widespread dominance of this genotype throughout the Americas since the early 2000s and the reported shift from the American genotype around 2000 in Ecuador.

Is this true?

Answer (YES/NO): YES